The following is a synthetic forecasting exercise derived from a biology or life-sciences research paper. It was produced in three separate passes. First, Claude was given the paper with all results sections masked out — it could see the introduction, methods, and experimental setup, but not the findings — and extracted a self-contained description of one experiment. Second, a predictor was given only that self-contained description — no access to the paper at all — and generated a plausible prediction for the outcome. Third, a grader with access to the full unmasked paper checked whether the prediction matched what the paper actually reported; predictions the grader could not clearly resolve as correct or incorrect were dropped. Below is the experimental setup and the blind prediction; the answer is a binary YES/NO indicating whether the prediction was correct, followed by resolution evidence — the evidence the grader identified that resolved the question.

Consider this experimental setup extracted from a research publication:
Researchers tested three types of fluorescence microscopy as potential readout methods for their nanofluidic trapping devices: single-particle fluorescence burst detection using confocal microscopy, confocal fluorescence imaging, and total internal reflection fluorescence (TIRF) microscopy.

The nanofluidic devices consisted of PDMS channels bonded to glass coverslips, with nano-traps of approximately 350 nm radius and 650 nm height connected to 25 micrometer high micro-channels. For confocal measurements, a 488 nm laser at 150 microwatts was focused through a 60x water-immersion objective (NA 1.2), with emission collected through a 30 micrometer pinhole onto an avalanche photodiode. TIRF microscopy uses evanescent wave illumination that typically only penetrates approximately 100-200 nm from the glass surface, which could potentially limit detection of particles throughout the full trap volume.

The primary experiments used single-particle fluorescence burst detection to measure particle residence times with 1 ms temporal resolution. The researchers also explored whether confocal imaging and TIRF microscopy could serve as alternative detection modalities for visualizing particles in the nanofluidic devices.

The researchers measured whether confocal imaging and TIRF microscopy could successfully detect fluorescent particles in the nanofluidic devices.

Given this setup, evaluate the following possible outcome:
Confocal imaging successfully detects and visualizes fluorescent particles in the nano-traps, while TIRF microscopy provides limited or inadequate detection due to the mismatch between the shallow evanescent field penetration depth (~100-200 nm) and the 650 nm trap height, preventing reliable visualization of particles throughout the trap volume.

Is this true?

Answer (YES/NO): NO